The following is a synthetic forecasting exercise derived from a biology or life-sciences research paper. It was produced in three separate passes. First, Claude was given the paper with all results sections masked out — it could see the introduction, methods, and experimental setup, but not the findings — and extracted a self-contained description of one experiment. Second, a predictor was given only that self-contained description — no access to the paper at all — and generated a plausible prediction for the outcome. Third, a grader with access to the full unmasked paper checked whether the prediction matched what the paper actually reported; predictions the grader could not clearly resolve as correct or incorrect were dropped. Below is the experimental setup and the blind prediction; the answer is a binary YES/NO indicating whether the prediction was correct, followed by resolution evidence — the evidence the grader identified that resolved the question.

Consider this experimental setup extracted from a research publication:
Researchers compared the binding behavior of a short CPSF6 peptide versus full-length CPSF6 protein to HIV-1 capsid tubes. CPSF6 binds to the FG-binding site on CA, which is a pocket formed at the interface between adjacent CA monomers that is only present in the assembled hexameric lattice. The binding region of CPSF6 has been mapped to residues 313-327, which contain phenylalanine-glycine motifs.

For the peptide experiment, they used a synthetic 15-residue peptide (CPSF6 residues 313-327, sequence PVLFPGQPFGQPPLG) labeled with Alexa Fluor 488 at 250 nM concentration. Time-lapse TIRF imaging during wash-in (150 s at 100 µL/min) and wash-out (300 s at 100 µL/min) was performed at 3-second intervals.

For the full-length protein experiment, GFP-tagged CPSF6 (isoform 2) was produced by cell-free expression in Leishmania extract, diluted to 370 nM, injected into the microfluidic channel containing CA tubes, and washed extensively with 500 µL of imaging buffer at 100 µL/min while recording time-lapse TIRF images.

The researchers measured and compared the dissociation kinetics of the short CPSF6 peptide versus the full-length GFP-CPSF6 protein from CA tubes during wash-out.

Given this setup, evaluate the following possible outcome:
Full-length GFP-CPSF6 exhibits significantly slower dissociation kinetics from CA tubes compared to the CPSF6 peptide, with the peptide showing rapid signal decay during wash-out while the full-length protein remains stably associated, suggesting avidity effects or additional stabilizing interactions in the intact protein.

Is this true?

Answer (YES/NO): YES